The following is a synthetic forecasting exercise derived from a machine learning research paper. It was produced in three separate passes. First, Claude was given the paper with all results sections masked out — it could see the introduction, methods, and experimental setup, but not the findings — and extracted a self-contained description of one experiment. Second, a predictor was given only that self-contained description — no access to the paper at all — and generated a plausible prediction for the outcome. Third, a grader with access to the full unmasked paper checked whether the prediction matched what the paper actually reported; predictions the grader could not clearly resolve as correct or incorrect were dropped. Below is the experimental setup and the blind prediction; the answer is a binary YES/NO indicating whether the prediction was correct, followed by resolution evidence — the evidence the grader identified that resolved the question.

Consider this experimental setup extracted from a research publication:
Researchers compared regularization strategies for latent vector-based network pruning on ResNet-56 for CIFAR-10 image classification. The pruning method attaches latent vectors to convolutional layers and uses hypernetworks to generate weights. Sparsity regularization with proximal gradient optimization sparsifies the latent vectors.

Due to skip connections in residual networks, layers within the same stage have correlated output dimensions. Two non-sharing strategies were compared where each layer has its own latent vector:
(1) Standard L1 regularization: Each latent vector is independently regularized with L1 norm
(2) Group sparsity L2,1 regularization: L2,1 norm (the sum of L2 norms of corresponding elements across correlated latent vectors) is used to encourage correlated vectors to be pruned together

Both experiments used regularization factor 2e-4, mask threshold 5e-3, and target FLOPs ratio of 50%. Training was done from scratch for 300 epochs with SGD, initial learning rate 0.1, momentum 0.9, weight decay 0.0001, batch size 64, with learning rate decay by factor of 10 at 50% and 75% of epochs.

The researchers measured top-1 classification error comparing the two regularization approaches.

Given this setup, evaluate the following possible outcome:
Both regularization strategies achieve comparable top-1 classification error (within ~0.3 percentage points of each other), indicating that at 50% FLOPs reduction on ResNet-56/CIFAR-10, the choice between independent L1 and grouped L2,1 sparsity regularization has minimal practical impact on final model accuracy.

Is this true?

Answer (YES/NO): YES